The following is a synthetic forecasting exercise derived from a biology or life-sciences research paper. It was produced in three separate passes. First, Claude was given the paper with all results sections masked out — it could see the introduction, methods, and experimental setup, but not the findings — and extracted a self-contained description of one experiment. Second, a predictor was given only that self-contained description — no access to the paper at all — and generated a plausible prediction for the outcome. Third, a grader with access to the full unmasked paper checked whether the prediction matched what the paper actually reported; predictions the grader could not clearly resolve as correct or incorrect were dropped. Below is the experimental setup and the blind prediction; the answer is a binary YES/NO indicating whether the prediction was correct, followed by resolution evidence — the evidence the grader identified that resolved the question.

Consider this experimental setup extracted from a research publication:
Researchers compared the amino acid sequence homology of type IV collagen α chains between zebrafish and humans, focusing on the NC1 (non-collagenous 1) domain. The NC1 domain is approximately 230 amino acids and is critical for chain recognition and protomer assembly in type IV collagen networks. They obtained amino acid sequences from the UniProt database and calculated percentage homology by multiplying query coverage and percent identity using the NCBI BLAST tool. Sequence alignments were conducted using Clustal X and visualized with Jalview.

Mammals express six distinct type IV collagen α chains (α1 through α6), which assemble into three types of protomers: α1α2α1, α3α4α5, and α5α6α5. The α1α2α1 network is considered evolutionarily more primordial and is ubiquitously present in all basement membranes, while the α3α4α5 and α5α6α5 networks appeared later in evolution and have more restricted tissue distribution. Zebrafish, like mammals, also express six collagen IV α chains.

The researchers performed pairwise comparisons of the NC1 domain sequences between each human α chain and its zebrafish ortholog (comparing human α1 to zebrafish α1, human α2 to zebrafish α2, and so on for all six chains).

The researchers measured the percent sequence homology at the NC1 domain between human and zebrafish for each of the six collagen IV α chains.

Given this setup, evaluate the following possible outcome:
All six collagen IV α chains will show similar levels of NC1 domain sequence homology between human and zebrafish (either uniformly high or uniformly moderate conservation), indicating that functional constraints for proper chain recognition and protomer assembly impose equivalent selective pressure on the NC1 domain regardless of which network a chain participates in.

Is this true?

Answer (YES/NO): NO